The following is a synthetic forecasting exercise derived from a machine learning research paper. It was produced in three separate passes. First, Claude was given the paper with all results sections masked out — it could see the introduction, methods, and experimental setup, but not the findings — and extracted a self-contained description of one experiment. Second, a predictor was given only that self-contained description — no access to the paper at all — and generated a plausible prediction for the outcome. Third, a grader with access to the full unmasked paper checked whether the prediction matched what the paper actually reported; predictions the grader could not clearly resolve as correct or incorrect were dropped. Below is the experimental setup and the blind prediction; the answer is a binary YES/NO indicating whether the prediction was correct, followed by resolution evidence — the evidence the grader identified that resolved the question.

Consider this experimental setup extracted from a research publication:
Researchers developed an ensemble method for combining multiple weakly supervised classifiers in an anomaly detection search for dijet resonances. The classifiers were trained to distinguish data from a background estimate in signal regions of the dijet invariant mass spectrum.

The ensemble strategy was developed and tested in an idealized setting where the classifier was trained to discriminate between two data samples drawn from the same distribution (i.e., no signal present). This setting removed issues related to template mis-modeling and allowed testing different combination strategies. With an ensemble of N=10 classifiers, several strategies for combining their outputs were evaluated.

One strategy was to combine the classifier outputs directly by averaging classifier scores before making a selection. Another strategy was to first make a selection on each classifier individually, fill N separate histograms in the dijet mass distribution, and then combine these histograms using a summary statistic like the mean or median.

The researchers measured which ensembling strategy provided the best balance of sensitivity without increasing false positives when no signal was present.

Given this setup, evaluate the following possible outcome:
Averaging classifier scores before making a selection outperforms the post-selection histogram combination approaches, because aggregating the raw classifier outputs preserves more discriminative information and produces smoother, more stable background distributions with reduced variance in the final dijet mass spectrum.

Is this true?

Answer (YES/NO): NO